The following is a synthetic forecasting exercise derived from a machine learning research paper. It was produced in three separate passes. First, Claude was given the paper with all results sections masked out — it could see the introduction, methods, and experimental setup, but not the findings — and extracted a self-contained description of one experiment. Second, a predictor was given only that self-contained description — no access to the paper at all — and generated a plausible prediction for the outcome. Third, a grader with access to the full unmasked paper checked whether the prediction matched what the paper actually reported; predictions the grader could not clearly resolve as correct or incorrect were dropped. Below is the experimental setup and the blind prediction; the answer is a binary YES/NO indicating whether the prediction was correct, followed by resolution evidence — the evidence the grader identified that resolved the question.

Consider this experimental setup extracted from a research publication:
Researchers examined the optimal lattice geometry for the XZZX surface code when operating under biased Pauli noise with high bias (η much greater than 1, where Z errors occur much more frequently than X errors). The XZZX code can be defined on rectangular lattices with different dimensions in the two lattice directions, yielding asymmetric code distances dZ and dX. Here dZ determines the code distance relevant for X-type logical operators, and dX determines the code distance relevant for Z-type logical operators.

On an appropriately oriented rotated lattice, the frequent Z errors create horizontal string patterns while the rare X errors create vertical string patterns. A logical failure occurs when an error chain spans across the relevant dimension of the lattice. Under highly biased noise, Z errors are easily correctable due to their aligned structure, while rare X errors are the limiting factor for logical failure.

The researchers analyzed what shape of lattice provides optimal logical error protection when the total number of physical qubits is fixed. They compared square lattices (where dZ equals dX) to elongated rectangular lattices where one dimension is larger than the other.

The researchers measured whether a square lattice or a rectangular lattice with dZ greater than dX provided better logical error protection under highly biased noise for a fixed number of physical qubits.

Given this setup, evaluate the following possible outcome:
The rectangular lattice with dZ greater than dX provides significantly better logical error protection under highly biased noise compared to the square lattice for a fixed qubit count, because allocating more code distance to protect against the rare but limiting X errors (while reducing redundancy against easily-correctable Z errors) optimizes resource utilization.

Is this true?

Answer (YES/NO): YES